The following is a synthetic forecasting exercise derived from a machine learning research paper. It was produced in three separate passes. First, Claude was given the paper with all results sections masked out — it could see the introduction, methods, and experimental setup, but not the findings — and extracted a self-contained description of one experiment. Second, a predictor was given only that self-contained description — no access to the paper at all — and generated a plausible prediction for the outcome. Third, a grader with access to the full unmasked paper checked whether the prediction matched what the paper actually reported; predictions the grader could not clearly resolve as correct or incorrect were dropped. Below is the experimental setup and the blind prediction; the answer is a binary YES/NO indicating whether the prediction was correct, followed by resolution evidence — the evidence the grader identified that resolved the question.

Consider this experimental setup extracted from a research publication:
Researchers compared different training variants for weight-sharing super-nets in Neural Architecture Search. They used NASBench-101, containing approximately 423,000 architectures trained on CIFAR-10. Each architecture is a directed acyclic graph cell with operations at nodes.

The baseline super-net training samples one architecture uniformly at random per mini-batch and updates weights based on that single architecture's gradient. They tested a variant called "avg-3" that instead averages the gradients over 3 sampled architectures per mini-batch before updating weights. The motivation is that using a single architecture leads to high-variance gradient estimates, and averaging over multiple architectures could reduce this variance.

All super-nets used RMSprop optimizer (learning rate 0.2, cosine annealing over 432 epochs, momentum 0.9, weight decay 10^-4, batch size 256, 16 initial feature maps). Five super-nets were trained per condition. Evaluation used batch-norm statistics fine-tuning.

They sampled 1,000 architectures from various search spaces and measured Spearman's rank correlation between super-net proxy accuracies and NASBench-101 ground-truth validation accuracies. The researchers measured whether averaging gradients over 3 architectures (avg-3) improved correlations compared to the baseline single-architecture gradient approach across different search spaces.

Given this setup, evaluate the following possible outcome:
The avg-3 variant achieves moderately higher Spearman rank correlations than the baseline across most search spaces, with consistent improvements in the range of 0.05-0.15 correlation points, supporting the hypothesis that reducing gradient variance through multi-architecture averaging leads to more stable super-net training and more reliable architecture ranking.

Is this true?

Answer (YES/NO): NO